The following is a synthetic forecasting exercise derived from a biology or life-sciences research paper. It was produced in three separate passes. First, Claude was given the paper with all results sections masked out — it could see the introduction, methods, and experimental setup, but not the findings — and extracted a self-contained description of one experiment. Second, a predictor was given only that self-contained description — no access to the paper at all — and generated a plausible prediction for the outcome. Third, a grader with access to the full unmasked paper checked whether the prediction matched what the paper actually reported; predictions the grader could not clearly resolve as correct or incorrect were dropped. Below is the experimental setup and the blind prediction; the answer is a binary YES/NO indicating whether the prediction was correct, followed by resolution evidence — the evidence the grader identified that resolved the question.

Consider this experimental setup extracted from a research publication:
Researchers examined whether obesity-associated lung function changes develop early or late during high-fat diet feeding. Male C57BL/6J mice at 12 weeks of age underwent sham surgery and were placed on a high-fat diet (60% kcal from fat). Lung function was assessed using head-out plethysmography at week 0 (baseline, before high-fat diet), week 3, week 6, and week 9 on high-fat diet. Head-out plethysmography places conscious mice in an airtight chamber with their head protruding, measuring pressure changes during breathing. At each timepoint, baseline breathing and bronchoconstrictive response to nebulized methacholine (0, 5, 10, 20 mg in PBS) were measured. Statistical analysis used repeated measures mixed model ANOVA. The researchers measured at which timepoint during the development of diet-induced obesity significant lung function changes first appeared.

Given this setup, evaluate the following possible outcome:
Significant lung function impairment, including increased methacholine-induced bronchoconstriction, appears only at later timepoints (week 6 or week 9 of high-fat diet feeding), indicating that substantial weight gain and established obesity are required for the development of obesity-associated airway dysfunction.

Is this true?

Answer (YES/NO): NO